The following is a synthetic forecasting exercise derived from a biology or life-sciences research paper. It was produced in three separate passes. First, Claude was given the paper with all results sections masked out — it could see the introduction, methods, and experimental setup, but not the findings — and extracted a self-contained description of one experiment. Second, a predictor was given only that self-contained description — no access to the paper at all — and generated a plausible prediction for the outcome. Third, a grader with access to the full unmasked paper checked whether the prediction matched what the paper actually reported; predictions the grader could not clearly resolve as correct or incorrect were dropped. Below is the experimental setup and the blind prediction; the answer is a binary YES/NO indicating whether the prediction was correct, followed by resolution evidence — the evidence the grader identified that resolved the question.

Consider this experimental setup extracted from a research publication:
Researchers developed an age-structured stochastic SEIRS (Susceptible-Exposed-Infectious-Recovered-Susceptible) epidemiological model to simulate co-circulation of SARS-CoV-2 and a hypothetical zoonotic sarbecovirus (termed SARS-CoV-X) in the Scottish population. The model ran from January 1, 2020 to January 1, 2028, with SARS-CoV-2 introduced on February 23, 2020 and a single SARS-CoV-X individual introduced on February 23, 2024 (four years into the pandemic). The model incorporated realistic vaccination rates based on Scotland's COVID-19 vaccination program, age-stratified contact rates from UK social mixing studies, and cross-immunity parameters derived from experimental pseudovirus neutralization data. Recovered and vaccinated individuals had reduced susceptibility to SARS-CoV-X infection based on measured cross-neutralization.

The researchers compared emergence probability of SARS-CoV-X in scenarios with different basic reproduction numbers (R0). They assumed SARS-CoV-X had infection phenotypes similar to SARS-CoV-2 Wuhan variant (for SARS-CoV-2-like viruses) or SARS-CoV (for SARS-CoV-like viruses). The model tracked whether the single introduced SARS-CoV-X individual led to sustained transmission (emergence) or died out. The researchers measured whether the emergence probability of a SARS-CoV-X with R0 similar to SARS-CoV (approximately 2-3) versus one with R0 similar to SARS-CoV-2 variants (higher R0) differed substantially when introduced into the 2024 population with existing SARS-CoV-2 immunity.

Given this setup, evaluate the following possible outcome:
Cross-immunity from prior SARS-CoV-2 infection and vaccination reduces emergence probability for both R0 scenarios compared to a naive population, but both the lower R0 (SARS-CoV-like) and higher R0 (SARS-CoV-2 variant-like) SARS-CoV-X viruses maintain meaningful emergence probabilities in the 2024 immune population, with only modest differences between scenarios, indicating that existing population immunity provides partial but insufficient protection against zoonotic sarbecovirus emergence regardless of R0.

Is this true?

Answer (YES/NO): NO